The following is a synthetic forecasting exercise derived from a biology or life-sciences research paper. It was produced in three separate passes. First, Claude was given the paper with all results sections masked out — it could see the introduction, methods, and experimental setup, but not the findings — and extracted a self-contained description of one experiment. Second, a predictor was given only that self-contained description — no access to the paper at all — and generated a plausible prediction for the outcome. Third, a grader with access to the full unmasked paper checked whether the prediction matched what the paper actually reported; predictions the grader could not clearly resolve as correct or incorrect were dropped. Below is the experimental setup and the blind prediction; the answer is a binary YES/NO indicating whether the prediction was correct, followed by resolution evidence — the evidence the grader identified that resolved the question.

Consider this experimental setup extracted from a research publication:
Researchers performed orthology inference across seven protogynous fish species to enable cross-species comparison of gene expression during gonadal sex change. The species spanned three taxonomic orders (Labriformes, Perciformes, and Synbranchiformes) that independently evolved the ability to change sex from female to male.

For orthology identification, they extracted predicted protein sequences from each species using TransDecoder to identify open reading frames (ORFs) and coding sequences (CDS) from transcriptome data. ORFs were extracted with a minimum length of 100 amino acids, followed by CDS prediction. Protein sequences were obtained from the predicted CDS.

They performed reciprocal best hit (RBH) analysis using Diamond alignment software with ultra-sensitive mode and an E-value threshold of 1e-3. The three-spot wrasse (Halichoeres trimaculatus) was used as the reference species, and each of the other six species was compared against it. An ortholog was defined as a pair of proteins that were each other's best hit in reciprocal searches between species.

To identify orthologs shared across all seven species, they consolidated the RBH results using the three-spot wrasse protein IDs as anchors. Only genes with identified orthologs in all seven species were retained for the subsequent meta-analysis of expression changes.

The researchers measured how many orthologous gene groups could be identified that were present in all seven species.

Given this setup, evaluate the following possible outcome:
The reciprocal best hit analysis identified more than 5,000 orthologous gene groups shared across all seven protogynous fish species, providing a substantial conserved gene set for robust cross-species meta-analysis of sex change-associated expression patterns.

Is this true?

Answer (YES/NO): YES